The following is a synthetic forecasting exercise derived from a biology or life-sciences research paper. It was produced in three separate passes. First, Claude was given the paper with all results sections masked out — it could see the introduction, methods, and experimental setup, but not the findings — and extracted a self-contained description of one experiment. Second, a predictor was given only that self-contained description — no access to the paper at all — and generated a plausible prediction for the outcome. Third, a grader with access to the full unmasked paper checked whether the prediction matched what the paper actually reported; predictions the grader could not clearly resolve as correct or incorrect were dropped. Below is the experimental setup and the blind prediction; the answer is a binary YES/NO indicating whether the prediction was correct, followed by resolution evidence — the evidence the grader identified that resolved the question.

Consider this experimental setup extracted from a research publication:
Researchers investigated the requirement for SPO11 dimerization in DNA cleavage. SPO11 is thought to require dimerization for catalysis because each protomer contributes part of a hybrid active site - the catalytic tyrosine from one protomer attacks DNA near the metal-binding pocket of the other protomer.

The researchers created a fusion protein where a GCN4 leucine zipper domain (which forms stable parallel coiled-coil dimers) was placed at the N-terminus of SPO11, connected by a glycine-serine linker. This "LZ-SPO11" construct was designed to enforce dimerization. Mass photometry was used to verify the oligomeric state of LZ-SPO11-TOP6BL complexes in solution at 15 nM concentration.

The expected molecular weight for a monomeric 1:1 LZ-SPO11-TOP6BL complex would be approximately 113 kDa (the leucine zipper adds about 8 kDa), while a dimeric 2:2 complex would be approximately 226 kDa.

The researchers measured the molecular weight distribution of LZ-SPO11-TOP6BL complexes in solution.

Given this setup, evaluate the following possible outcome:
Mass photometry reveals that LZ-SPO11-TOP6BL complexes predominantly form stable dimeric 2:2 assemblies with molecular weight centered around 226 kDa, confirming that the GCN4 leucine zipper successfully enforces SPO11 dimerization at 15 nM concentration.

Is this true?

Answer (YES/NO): NO